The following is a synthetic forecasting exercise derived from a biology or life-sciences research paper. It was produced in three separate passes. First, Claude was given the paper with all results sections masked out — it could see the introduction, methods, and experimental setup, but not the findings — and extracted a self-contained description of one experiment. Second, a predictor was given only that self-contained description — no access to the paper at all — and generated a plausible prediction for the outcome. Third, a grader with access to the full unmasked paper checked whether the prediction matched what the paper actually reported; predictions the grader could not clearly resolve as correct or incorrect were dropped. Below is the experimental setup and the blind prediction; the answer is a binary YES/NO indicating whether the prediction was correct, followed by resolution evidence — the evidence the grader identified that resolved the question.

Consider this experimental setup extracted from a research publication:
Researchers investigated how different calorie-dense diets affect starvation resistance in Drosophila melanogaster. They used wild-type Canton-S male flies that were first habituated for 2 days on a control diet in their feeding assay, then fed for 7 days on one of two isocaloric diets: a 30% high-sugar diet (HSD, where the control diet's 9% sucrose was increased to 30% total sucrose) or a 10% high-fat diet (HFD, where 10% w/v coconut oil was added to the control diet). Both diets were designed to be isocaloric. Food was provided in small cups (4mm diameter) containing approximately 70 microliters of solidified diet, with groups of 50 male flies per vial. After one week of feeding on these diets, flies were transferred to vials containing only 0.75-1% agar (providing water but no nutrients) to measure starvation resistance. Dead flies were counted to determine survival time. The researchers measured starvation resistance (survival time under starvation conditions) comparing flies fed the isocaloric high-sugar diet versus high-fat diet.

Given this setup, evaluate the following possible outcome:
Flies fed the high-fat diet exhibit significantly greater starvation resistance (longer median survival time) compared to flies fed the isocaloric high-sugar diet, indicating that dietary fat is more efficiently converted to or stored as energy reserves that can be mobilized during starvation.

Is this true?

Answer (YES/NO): NO